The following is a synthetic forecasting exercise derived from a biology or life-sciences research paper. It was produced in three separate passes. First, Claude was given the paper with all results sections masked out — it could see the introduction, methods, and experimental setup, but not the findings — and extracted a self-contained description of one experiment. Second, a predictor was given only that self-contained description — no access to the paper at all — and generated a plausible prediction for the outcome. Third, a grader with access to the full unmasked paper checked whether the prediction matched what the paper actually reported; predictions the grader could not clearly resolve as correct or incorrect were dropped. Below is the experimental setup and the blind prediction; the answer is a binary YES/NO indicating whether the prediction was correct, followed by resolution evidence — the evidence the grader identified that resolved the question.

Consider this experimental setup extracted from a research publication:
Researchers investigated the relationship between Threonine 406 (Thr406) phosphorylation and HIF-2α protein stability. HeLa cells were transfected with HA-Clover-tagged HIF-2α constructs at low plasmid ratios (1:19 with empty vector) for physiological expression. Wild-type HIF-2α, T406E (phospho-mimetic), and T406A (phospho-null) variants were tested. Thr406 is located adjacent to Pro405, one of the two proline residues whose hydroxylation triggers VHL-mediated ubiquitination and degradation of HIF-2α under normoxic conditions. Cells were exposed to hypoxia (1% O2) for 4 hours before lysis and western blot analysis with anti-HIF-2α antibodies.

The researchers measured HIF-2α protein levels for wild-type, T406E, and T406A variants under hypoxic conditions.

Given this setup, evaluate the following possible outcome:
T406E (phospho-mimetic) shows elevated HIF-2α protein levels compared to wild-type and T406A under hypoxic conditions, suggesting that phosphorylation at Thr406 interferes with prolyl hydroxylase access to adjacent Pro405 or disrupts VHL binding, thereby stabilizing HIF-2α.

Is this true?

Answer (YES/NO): YES